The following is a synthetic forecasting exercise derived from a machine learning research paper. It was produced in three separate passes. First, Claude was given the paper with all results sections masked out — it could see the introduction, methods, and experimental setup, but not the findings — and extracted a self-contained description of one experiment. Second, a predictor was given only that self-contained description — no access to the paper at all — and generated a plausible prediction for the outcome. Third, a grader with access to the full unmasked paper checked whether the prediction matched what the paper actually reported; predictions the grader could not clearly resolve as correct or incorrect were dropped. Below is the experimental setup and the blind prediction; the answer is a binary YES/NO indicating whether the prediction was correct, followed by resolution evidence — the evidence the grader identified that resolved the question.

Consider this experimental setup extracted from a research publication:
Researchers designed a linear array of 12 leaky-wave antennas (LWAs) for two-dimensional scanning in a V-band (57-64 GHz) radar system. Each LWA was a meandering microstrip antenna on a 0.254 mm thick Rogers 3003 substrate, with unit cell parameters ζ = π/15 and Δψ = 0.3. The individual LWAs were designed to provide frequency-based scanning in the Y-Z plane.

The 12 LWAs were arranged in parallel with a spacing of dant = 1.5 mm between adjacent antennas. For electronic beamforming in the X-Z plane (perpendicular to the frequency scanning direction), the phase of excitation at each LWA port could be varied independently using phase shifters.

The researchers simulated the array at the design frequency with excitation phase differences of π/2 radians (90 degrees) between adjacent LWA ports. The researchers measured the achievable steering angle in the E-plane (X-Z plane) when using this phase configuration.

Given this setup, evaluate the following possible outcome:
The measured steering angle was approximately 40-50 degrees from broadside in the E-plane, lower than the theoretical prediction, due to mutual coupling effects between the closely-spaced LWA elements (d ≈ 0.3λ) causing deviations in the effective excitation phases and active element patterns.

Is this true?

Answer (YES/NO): YES